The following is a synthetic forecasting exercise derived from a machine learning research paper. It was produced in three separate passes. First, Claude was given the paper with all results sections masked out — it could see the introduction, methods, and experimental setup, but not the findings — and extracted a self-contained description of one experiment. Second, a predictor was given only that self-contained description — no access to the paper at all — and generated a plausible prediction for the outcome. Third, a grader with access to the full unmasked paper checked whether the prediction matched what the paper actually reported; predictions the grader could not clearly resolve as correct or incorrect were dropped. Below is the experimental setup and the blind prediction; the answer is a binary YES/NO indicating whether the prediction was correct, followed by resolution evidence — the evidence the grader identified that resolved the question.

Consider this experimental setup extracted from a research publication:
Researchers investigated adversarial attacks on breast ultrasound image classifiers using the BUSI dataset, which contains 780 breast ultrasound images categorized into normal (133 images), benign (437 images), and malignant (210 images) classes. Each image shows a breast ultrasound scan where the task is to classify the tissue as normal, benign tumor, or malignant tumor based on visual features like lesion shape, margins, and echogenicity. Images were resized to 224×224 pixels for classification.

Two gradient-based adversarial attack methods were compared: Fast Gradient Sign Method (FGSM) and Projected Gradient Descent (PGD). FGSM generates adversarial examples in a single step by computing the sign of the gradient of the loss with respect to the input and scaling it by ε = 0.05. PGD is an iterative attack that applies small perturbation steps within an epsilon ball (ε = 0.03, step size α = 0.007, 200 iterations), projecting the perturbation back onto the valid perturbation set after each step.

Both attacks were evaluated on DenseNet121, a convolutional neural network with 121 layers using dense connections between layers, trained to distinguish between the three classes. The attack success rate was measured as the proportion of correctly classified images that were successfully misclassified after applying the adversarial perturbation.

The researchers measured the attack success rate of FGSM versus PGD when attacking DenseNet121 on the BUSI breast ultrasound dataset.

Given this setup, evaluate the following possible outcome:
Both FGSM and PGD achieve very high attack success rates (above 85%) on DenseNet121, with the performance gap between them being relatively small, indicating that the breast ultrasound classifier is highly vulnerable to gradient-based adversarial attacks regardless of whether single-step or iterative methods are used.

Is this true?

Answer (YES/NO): NO